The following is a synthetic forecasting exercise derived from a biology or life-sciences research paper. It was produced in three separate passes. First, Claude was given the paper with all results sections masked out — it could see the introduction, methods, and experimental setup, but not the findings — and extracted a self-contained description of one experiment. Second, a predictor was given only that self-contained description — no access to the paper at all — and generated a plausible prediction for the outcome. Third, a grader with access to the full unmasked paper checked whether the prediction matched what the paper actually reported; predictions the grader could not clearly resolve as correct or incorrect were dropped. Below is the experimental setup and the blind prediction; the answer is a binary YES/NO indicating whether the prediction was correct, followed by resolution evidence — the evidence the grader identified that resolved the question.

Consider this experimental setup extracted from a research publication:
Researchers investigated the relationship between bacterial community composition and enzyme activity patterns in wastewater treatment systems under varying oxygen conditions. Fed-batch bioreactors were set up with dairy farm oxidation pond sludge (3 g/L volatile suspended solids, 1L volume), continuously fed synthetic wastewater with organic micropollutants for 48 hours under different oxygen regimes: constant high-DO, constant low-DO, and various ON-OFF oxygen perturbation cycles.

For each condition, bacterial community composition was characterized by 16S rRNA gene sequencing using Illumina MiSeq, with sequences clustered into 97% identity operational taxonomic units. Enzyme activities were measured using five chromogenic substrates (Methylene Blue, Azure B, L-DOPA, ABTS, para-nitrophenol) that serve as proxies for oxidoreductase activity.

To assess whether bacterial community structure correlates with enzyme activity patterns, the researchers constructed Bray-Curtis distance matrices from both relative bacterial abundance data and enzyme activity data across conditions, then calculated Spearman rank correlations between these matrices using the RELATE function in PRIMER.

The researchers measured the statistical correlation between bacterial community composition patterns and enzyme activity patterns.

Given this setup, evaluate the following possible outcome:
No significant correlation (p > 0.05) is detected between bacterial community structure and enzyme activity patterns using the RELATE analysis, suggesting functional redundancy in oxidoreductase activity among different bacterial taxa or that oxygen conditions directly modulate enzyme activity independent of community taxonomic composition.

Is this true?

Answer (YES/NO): NO